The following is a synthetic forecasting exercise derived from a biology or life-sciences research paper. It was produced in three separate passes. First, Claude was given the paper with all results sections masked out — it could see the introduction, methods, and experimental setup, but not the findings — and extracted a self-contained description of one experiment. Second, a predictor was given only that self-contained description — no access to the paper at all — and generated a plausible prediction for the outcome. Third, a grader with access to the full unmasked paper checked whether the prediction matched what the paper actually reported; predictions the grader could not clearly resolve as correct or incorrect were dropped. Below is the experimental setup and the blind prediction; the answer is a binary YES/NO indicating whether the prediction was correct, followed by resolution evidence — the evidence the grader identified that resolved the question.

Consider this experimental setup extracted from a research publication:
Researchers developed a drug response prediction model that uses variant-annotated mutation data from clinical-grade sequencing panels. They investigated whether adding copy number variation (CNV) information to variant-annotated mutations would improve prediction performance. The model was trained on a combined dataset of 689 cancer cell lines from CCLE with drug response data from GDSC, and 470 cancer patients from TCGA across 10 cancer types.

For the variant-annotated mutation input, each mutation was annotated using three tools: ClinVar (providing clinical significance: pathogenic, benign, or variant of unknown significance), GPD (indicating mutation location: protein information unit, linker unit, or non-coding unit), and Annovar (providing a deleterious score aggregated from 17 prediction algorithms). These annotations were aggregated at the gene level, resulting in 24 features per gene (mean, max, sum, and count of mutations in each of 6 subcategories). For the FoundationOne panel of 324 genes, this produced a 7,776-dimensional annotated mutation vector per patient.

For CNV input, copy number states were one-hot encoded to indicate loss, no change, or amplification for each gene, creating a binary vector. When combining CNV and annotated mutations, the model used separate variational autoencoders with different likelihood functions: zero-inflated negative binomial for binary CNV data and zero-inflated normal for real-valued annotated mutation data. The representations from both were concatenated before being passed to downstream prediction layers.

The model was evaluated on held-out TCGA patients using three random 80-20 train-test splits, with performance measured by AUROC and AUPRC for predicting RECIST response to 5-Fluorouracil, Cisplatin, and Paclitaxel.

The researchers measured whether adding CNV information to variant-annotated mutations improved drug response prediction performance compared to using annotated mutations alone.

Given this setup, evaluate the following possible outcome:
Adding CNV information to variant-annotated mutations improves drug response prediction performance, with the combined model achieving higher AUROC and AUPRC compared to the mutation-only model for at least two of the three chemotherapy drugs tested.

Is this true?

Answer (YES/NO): NO